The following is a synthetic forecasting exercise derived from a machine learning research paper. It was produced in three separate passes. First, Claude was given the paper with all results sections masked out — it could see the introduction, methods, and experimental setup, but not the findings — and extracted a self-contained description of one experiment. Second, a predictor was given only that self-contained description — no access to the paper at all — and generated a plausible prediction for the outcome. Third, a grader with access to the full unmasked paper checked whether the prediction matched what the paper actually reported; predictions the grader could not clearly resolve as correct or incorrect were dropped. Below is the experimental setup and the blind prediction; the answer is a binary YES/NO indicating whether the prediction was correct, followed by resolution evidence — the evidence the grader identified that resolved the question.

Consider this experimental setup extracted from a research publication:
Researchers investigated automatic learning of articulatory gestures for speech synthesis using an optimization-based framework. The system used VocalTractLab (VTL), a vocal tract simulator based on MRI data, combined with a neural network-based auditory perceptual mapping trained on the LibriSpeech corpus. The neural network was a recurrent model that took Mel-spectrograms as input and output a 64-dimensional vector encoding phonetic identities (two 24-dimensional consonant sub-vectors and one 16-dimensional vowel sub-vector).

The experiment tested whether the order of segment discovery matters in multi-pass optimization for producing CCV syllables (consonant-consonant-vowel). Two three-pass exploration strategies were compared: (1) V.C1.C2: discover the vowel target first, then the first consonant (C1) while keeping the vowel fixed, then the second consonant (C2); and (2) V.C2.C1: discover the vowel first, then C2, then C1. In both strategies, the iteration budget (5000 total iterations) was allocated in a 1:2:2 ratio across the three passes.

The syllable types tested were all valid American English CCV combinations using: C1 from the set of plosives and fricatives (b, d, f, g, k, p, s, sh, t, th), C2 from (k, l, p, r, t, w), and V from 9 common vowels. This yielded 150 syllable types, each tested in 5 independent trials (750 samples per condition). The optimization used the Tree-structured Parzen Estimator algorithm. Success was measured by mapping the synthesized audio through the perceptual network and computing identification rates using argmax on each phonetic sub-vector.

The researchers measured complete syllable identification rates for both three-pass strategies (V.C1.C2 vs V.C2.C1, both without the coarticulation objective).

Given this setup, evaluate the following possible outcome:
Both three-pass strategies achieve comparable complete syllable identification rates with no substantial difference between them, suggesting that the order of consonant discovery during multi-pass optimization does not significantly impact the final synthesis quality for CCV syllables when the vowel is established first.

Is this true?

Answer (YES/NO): NO